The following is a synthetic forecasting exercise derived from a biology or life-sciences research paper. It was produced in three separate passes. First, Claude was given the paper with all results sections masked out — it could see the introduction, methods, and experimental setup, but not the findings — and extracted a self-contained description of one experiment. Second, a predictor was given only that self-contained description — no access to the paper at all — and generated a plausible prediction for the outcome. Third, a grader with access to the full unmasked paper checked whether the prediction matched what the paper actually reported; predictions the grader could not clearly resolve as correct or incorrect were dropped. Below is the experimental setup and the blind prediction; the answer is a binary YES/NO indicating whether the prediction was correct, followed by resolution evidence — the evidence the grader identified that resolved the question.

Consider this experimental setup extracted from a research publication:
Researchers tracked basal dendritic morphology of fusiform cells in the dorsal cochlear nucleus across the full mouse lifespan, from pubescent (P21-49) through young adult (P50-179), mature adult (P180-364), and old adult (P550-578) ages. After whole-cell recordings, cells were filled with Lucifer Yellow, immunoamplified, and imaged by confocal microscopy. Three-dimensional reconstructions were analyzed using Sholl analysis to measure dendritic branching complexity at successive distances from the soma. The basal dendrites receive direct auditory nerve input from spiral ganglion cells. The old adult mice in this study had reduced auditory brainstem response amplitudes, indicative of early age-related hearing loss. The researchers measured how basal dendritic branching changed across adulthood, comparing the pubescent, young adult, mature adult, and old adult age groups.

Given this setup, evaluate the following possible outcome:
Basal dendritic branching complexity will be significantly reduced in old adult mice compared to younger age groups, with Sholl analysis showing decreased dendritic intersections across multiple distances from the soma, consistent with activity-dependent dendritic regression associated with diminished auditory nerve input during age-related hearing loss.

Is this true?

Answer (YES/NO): NO